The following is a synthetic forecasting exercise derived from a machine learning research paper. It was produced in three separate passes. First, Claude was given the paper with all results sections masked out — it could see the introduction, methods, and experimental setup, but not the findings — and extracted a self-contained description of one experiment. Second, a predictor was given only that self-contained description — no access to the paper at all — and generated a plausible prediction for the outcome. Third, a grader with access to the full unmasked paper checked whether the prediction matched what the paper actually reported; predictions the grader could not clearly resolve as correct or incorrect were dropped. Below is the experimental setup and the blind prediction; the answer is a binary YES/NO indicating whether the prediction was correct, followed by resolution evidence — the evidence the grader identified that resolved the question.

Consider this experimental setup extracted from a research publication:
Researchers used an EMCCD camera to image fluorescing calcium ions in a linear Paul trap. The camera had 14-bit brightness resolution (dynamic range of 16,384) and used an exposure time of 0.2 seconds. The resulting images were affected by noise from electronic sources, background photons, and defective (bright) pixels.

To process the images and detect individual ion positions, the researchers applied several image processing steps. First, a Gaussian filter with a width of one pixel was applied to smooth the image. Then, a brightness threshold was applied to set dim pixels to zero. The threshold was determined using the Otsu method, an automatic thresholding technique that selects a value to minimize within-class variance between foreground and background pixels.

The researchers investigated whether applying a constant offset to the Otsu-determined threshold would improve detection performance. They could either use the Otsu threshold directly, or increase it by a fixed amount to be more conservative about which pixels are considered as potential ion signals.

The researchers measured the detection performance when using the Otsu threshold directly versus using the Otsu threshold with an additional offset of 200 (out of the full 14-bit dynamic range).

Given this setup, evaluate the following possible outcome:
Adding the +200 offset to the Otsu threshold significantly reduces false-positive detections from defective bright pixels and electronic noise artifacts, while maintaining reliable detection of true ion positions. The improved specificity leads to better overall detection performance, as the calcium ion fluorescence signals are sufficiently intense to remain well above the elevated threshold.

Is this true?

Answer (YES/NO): YES